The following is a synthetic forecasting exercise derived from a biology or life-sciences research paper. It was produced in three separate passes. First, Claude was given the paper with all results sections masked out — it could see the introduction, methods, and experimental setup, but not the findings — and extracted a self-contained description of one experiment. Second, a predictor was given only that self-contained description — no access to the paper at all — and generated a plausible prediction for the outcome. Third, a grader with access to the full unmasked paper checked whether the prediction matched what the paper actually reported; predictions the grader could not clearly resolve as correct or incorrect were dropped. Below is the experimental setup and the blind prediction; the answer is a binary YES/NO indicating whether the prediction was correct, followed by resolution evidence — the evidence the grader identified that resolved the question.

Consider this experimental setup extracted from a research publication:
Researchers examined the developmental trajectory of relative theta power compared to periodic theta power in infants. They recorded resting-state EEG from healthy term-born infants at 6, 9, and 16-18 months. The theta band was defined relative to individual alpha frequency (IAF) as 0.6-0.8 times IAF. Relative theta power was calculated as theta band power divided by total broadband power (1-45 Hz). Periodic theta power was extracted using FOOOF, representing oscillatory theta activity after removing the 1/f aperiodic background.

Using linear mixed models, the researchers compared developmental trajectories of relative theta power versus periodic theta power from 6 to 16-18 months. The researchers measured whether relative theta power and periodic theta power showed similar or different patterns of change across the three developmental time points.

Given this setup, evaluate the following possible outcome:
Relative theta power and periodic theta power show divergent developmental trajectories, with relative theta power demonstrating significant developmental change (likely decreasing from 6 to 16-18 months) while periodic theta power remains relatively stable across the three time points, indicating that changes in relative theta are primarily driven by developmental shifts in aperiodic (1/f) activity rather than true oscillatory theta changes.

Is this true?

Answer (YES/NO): NO